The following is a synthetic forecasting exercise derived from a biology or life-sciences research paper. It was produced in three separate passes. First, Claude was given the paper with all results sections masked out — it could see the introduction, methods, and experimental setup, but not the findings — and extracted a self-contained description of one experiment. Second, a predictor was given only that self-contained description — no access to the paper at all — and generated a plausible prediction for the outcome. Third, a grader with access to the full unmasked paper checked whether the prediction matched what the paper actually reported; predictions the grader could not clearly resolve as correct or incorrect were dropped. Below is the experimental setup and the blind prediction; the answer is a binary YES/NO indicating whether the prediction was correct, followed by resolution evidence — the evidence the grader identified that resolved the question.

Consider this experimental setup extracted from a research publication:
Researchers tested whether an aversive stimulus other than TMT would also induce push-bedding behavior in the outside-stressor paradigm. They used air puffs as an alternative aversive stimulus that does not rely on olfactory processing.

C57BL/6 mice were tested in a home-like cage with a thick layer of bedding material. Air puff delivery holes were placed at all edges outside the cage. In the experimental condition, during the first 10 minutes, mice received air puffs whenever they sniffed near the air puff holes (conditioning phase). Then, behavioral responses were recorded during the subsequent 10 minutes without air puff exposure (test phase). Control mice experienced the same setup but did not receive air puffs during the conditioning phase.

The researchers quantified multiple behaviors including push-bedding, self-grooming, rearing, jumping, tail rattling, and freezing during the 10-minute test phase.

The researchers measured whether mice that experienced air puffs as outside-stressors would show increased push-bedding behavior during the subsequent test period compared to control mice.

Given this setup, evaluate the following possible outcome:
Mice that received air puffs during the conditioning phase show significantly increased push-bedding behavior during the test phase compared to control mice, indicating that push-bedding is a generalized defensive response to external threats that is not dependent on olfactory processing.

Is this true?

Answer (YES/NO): YES